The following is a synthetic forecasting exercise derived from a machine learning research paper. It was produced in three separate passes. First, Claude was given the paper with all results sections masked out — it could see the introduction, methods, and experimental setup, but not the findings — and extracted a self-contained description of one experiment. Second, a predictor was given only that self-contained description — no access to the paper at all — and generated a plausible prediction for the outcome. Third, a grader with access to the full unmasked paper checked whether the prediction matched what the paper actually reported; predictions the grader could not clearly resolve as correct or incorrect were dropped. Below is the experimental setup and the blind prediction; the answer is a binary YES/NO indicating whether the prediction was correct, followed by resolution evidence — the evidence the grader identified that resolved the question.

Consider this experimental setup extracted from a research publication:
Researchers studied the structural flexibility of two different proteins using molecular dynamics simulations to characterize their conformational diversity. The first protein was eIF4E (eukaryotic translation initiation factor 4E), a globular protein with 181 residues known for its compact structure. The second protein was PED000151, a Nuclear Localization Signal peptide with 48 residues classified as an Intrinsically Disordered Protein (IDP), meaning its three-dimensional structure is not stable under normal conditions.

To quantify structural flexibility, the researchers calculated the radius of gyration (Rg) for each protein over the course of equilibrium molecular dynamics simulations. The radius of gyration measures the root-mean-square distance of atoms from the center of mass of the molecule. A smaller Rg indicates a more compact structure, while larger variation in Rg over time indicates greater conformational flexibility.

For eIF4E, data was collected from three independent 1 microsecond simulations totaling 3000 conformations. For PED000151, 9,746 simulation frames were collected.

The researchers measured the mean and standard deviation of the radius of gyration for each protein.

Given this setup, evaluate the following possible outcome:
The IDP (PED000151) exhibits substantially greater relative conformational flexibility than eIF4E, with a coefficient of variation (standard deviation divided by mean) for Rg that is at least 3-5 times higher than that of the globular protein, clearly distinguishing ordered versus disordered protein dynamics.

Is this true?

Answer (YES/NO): YES